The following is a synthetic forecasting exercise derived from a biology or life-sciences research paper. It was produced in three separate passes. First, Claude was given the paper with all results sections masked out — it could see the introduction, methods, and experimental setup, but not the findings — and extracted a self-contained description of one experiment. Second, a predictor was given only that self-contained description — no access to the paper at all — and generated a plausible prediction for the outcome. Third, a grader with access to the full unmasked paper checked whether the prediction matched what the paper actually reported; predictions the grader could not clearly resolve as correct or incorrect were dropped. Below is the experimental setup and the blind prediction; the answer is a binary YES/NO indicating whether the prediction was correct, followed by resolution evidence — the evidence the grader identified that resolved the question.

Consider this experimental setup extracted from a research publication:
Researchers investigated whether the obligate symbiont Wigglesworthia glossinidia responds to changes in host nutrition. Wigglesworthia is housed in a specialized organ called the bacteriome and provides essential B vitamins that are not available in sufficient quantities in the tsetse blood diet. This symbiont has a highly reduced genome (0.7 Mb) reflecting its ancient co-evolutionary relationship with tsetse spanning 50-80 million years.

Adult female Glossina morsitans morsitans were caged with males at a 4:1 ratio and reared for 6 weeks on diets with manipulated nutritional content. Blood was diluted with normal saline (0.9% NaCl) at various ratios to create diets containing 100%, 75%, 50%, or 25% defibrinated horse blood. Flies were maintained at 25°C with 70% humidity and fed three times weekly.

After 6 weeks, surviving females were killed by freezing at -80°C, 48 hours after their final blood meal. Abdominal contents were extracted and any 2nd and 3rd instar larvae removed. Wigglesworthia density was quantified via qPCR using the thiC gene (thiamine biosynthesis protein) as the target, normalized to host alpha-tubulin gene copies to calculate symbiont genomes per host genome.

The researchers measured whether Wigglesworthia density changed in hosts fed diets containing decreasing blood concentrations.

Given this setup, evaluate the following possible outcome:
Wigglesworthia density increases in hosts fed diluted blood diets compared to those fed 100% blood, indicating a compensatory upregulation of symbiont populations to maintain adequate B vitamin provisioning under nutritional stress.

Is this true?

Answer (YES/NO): NO